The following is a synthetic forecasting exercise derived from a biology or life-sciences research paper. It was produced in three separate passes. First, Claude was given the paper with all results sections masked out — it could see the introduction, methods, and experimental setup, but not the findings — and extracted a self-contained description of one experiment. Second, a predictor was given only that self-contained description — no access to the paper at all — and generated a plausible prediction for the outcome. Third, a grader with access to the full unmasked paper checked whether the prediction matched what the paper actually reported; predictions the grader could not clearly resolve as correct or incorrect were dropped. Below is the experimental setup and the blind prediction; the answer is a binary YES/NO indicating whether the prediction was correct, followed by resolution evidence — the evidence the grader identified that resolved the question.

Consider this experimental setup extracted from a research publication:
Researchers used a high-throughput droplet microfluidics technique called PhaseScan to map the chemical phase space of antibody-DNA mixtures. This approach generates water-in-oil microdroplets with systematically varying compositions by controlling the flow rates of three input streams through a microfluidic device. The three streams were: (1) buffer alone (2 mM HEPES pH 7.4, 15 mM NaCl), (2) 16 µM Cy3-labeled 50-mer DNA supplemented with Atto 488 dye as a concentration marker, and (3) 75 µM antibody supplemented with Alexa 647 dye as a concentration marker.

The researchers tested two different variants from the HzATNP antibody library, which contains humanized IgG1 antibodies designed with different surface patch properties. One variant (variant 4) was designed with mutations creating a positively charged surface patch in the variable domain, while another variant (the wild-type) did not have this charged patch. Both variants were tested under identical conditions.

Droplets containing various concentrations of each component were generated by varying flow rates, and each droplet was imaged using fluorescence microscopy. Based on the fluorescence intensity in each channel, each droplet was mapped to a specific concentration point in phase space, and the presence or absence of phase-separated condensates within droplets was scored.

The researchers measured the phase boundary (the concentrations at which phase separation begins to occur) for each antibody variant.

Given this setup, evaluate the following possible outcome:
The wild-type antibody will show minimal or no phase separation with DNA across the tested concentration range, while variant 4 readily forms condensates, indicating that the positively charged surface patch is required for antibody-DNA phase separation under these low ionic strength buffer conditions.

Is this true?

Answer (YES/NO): NO